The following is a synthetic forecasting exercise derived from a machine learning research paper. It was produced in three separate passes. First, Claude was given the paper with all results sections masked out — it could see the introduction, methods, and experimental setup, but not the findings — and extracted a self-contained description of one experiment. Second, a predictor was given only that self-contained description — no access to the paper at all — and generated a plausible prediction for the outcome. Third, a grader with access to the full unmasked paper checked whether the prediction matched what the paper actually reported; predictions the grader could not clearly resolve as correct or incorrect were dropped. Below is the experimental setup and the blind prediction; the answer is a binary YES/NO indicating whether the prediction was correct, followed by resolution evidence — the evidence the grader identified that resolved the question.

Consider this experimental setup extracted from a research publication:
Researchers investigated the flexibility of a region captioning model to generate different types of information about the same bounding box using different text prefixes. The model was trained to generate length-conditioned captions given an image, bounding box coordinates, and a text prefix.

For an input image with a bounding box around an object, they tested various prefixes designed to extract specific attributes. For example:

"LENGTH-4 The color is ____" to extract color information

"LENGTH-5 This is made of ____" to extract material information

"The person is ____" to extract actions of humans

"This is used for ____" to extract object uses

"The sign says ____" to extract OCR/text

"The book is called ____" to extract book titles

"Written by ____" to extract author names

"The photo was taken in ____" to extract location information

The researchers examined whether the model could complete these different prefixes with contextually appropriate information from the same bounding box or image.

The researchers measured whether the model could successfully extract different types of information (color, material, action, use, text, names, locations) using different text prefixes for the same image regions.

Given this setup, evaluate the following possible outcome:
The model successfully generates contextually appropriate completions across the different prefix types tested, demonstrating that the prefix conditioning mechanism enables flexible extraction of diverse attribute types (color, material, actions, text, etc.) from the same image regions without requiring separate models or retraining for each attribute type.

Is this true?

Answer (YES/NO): YES